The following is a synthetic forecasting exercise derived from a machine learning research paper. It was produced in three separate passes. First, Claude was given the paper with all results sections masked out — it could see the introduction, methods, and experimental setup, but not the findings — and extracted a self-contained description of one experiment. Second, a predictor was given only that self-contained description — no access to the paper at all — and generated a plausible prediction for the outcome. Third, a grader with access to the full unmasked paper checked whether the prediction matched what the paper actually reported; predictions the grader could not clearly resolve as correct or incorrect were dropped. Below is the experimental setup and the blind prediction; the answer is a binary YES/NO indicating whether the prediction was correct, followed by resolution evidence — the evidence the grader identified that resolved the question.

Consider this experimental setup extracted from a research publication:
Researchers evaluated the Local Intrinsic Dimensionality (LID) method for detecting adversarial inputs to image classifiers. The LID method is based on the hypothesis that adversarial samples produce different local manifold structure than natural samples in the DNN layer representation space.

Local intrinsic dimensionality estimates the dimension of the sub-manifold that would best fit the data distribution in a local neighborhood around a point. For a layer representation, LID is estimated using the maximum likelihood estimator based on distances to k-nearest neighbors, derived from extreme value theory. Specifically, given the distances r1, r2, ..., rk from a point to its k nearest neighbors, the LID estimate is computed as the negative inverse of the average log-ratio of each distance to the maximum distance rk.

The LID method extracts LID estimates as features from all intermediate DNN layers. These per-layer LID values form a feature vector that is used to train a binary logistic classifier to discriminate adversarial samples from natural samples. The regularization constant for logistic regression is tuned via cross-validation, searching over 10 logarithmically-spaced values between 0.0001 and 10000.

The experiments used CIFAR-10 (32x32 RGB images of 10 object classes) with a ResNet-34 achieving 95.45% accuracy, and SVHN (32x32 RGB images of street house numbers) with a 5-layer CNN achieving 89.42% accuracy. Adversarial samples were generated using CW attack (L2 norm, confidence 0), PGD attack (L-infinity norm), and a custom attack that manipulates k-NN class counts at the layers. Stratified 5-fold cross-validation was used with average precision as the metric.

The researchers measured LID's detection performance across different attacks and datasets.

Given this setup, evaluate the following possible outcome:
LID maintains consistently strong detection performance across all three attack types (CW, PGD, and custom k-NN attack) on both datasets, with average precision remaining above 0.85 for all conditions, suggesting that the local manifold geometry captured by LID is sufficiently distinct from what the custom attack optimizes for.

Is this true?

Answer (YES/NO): NO